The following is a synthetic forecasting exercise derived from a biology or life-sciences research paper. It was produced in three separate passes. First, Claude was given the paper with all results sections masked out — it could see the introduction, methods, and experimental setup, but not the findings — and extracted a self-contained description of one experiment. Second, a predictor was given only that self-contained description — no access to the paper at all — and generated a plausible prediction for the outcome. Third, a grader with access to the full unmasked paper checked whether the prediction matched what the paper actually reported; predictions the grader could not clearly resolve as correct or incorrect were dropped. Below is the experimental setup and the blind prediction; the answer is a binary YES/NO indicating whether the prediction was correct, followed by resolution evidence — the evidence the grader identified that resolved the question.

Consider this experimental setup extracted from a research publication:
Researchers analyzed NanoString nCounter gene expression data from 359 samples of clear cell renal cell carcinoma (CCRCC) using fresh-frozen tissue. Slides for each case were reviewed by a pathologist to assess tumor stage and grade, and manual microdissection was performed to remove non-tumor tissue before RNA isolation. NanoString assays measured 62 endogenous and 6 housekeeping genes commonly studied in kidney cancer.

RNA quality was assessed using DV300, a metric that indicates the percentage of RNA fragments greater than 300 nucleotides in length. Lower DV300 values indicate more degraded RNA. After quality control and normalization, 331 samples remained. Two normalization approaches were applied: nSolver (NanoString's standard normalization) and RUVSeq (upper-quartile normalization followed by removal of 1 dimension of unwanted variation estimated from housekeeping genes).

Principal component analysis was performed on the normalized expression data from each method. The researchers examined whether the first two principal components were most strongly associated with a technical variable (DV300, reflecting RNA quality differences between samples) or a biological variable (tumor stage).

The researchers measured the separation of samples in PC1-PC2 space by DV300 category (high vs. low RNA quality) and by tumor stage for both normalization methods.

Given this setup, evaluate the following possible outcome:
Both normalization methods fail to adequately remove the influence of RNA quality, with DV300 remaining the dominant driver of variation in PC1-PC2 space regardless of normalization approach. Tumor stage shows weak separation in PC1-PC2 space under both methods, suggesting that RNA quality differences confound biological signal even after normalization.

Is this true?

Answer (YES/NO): NO